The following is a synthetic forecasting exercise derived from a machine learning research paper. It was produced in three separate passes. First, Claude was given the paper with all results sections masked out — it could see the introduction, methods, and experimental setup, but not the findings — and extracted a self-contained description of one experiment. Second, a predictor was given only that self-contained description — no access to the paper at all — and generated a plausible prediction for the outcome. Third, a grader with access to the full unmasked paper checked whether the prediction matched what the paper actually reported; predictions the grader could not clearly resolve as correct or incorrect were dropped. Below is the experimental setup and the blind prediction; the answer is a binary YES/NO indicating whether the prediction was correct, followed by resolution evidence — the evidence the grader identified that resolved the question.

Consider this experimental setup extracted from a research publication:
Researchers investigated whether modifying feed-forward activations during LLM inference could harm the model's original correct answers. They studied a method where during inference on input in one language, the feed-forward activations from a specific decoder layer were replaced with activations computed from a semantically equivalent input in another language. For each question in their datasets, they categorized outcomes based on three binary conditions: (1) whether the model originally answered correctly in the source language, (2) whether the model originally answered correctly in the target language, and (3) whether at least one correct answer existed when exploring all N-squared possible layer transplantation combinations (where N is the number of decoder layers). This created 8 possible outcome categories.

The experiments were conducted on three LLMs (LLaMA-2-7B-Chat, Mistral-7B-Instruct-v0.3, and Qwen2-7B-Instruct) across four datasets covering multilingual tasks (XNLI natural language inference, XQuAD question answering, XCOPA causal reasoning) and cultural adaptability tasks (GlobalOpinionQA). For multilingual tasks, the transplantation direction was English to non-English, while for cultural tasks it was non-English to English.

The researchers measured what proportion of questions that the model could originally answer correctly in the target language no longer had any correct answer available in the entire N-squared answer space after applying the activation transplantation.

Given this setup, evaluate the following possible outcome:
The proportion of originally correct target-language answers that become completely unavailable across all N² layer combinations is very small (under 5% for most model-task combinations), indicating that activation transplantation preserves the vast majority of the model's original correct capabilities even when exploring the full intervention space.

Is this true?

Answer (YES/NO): YES